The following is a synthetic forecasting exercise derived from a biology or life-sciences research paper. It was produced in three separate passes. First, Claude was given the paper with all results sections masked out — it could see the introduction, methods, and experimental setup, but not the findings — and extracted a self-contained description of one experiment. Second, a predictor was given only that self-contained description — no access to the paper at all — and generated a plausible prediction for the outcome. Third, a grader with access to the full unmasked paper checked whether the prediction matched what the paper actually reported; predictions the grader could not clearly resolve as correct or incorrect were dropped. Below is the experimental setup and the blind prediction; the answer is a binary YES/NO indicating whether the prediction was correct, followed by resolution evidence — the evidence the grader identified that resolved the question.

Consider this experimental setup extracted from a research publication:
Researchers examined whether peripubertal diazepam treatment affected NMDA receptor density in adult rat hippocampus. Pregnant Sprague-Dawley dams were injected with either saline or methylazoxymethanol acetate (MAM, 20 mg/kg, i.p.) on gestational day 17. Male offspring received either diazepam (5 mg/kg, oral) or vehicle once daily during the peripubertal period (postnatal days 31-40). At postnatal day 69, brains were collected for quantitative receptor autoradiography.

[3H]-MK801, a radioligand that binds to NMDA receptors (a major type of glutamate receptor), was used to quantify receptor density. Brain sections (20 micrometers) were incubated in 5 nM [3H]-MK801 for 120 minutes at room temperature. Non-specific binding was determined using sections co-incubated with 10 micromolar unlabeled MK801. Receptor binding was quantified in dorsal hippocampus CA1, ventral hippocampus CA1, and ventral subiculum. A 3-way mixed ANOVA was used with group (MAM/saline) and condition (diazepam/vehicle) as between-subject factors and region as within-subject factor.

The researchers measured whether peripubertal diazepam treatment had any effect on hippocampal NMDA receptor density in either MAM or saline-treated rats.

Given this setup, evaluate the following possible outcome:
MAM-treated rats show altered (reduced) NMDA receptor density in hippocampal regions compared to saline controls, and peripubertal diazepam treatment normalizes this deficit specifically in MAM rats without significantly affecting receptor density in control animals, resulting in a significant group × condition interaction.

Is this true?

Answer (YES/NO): NO